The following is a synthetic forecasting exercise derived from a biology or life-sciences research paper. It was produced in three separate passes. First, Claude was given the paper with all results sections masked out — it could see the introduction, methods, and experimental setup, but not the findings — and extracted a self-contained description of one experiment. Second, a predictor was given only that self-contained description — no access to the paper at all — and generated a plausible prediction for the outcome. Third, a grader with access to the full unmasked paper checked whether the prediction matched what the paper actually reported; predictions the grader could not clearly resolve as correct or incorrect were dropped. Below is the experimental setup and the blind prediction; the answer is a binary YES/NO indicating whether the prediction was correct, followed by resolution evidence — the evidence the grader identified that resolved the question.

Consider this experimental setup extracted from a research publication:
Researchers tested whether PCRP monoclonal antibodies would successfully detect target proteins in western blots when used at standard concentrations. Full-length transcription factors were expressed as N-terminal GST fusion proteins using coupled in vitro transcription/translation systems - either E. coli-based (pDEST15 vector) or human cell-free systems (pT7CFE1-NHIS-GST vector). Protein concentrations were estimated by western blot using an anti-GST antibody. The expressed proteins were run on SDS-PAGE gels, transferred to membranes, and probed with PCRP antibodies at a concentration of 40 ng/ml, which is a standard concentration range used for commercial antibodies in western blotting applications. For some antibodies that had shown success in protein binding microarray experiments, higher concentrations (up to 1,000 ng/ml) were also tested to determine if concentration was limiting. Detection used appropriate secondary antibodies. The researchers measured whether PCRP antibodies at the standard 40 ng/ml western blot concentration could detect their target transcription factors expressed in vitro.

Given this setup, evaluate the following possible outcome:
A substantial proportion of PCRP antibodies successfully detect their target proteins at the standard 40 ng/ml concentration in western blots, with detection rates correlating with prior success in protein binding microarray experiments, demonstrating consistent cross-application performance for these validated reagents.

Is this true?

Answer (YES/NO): NO